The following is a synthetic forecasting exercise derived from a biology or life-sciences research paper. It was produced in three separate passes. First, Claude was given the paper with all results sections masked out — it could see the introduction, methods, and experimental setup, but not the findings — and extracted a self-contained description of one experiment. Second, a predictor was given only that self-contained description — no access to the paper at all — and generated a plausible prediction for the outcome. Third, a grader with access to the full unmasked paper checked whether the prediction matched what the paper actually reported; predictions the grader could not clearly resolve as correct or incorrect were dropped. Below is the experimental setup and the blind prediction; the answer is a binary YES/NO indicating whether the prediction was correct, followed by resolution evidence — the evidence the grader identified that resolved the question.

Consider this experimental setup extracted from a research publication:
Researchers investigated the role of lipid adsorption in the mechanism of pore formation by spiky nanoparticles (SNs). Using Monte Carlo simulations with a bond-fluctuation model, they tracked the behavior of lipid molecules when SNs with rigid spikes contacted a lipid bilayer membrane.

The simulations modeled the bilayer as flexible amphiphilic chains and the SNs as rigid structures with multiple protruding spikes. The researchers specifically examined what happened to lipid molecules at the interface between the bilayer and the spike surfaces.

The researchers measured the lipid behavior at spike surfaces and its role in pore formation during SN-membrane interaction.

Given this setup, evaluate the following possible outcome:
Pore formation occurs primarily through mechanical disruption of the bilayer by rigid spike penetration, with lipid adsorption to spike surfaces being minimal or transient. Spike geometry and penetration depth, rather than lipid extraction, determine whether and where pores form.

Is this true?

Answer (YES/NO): NO